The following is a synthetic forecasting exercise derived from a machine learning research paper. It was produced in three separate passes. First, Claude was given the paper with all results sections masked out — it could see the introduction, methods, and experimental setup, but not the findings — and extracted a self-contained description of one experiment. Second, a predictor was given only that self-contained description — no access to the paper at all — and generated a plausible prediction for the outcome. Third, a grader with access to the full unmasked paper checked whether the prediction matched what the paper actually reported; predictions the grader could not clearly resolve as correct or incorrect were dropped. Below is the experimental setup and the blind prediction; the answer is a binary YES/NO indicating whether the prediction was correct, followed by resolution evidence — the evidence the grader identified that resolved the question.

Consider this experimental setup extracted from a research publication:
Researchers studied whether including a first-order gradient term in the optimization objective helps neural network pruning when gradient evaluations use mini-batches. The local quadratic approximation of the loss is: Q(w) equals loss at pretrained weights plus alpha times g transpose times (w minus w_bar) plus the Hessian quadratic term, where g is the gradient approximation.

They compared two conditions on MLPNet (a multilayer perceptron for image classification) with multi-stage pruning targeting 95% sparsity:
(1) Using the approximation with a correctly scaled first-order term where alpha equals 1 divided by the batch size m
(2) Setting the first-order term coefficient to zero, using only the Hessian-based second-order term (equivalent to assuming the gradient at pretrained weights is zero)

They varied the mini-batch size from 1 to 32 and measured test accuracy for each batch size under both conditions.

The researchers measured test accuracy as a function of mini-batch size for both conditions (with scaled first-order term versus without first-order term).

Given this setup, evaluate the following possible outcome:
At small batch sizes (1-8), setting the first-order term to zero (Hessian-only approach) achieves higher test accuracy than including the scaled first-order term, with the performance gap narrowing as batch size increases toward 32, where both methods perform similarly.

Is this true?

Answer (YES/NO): NO